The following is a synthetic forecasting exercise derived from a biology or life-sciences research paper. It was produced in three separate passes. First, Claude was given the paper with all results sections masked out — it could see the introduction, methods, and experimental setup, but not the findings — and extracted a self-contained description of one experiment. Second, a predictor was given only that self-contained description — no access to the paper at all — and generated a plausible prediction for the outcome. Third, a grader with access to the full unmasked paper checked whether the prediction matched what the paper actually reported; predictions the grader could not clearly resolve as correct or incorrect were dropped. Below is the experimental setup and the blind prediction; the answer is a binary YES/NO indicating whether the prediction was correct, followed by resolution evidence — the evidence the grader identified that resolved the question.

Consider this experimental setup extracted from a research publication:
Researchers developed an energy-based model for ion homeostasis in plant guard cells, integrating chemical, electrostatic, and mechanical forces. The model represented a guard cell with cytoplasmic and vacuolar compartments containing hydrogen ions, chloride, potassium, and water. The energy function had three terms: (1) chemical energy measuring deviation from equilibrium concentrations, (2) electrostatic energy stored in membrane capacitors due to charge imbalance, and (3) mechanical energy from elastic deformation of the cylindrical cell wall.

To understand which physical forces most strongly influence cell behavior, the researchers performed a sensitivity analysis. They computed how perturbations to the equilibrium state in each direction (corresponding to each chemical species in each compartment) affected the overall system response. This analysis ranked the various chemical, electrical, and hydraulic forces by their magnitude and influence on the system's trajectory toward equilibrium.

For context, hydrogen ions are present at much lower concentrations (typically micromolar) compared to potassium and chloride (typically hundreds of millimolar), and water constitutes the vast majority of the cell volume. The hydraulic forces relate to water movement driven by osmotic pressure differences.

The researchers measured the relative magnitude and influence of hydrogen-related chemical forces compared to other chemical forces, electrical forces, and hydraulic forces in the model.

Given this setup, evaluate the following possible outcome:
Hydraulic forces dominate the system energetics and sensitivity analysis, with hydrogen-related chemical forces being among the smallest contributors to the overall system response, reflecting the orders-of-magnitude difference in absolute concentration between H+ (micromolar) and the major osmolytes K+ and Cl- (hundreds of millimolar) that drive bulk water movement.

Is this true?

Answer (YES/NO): NO